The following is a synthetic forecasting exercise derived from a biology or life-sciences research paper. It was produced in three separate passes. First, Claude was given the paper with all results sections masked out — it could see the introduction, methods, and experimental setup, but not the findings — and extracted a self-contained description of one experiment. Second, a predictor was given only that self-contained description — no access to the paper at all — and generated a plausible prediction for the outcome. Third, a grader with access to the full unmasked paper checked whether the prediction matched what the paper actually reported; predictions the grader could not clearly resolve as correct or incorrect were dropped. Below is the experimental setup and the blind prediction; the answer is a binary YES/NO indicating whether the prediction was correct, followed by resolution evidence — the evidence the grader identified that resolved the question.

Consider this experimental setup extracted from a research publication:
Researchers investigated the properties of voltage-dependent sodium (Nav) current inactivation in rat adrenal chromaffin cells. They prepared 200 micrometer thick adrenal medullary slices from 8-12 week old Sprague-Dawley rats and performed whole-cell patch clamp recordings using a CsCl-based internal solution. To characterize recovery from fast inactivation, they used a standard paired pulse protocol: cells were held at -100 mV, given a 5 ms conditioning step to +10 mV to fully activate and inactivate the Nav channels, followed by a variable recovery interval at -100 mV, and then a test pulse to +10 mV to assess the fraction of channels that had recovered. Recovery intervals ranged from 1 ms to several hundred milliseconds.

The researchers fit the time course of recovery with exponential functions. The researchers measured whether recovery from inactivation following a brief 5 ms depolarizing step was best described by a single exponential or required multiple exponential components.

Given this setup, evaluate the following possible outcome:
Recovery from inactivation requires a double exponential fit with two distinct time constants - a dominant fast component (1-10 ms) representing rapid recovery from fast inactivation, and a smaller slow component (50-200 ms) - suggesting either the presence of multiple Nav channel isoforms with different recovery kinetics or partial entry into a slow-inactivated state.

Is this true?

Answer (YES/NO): NO